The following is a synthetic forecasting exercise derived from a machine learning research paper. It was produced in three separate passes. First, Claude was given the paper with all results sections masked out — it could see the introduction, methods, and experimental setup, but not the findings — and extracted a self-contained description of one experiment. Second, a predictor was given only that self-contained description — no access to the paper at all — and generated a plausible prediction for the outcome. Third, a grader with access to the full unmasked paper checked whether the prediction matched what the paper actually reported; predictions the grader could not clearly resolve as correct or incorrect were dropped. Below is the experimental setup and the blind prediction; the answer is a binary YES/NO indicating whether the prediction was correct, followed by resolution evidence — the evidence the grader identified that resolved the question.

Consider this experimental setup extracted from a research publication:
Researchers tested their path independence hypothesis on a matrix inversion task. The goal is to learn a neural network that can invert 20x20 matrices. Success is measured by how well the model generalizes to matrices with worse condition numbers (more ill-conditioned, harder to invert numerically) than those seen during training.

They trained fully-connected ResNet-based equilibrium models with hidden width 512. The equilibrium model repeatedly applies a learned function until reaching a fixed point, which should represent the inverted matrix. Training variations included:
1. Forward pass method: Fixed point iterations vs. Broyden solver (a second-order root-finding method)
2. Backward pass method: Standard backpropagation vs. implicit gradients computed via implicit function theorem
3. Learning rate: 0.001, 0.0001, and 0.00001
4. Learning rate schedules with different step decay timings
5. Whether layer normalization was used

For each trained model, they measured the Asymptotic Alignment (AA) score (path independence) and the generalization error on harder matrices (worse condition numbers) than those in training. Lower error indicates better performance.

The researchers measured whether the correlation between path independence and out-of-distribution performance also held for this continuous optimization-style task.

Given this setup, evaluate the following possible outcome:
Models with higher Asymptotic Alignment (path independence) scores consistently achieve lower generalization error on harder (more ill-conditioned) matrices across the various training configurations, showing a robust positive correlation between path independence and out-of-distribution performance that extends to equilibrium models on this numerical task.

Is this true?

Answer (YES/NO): YES